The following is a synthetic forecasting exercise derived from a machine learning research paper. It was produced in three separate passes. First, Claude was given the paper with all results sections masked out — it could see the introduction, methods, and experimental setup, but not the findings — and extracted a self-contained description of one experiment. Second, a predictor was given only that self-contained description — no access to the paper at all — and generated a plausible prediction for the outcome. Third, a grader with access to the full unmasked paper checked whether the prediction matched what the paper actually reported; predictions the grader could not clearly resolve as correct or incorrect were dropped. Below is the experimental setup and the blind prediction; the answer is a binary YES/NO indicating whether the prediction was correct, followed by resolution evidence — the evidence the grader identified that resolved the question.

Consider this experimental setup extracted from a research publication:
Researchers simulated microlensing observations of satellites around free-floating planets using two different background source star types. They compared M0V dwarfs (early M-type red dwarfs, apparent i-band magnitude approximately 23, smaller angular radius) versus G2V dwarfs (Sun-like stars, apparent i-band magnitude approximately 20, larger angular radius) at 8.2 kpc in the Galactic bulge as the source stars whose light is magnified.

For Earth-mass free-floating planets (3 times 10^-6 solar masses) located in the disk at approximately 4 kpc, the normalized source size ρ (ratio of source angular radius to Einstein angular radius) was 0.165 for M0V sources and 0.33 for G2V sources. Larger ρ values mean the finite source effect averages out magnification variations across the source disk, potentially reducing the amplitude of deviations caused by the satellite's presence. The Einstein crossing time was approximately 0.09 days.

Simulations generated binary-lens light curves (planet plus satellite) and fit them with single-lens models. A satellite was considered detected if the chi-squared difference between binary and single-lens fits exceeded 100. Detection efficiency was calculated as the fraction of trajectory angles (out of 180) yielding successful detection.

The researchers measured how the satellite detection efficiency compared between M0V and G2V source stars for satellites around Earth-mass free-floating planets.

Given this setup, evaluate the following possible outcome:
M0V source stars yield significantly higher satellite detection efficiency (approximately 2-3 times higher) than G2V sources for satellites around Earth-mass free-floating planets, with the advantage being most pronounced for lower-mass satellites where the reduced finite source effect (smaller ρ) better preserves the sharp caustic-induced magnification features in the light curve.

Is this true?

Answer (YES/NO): NO